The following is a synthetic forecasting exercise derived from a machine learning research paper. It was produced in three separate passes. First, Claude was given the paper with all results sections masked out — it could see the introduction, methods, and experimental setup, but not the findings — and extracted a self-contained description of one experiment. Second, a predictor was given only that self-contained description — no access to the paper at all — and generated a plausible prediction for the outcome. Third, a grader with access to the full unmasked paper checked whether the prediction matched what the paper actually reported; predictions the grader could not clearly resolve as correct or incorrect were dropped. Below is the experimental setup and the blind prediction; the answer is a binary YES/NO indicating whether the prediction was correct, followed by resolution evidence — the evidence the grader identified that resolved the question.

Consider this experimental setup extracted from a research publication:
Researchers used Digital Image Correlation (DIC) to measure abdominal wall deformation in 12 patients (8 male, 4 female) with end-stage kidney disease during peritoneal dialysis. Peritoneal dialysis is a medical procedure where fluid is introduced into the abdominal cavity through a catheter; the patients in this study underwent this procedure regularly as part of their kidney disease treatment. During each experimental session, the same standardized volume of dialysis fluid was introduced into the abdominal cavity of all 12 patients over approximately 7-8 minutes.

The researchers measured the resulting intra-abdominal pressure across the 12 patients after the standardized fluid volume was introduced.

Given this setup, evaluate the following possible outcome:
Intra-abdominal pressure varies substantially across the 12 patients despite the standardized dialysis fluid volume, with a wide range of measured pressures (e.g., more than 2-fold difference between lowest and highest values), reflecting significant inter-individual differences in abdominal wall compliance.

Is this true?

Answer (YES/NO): YES